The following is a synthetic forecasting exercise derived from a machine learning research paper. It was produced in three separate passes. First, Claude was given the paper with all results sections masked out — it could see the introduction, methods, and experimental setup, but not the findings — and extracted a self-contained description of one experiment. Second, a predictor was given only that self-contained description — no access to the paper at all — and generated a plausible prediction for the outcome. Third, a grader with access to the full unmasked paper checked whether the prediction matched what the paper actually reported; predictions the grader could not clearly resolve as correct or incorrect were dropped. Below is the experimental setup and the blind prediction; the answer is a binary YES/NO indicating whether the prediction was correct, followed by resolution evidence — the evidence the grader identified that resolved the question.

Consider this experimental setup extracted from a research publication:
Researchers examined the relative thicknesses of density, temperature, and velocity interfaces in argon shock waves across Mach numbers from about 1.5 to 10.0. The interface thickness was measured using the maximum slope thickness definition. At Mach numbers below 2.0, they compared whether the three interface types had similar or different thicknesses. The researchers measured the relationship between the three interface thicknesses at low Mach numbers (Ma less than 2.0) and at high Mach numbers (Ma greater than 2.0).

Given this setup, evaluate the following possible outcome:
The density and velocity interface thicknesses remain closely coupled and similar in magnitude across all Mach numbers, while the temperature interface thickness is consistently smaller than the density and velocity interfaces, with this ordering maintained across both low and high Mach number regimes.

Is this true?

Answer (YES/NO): NO